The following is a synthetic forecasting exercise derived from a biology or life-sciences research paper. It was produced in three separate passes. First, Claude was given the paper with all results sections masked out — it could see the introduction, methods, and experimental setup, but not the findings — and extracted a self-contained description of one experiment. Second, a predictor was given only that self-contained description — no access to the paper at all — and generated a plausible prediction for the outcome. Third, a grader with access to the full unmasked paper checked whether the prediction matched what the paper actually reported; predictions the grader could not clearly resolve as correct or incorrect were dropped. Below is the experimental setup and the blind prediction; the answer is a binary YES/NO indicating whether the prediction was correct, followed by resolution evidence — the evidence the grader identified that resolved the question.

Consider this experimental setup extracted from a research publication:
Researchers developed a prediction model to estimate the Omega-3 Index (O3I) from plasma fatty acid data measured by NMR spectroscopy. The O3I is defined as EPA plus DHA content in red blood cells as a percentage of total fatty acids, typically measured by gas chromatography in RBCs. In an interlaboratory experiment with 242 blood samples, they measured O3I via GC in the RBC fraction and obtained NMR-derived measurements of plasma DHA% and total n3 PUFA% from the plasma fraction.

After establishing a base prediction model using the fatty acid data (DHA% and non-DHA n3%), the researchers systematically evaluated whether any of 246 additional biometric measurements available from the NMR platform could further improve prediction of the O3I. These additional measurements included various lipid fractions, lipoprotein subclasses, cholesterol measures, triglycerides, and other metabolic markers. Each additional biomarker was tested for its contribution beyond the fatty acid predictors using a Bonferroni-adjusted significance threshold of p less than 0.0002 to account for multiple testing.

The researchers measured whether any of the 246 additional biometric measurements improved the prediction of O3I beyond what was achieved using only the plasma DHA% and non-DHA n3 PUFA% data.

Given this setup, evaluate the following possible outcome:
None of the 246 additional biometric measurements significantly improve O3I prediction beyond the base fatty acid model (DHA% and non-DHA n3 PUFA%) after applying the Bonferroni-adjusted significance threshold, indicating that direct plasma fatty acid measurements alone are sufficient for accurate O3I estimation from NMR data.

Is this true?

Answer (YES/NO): YES